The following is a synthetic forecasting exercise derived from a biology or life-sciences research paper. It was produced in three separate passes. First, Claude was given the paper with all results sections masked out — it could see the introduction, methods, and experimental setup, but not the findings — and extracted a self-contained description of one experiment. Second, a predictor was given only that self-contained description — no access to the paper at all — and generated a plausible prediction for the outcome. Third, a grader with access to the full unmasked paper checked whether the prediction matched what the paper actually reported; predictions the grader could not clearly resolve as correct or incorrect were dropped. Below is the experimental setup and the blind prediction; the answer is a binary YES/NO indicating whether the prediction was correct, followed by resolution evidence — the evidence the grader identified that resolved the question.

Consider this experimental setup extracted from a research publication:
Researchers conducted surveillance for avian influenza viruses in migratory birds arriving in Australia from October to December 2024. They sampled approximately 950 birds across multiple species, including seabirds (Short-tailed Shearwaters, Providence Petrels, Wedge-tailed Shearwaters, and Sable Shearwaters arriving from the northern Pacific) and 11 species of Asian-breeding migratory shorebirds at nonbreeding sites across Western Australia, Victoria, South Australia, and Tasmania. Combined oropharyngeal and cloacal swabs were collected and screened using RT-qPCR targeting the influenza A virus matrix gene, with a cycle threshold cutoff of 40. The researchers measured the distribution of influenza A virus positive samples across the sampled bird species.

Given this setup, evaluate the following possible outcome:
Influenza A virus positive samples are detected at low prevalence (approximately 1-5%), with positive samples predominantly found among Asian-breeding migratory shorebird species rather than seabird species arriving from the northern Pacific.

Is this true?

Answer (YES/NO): YES